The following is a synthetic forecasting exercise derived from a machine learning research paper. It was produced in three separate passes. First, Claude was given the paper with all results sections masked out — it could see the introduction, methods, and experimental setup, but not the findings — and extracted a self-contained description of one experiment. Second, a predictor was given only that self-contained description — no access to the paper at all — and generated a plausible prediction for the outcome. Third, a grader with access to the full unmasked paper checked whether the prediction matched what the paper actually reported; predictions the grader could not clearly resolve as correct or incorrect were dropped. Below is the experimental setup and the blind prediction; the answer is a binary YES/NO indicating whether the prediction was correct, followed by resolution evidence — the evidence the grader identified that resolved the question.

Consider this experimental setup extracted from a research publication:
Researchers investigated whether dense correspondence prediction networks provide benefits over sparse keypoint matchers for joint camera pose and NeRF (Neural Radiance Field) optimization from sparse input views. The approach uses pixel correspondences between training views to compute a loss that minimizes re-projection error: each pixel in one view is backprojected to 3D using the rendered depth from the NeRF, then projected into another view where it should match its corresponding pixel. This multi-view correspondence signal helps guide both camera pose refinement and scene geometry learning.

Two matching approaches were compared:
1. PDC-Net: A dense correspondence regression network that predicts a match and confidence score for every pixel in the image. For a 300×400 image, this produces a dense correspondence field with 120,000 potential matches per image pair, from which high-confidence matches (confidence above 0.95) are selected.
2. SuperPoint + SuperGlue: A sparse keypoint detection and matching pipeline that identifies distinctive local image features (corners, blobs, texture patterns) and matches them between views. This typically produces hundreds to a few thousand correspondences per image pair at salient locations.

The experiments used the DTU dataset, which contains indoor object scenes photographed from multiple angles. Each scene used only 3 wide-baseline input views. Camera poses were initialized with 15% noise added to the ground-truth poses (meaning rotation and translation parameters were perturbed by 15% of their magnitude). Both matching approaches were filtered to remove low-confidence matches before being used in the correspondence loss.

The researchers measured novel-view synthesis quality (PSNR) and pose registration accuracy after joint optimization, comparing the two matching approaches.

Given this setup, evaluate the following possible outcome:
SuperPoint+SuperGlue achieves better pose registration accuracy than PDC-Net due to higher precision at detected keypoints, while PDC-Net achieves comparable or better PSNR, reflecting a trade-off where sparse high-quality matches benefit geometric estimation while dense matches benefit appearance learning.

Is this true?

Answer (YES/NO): NO